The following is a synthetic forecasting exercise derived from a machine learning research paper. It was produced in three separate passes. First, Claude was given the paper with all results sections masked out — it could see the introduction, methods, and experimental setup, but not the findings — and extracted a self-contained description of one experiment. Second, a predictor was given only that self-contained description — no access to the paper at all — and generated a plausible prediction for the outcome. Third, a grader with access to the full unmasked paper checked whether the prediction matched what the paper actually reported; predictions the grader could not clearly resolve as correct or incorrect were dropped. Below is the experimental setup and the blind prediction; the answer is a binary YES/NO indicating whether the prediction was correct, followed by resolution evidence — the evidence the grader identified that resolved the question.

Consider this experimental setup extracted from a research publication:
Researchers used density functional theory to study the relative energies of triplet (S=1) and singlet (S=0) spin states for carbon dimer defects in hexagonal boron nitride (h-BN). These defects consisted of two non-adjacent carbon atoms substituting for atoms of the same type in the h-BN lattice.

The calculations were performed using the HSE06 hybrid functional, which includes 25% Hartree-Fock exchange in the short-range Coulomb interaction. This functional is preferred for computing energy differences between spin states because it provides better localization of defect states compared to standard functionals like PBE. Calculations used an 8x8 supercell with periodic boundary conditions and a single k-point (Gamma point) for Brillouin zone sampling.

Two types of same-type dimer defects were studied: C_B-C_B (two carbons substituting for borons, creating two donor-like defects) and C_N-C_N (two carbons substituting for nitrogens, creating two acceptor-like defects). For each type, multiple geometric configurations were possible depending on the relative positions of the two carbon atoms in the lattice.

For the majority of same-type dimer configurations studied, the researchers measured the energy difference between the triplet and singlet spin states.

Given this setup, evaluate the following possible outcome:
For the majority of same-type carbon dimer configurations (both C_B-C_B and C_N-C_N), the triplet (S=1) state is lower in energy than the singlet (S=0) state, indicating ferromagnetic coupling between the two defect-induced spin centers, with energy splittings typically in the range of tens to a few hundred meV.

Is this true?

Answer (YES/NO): YES